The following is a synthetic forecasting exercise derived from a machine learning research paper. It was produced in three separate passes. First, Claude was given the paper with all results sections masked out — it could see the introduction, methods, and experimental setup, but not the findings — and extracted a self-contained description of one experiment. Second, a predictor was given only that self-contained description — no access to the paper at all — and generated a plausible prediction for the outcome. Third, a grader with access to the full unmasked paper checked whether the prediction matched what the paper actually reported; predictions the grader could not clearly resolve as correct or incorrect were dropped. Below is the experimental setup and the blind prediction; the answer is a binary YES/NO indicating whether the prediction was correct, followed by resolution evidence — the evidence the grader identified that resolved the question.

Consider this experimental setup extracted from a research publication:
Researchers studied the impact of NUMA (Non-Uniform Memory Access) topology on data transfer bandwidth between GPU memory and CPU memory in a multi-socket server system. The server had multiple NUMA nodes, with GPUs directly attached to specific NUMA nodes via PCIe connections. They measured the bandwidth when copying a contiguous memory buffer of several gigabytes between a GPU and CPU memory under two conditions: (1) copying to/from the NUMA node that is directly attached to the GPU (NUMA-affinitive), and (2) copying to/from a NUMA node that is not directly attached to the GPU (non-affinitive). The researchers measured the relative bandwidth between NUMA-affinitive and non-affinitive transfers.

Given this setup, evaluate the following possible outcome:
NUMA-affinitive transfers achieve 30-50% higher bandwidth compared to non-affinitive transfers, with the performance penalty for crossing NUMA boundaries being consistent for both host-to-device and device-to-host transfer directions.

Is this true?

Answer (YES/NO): NO